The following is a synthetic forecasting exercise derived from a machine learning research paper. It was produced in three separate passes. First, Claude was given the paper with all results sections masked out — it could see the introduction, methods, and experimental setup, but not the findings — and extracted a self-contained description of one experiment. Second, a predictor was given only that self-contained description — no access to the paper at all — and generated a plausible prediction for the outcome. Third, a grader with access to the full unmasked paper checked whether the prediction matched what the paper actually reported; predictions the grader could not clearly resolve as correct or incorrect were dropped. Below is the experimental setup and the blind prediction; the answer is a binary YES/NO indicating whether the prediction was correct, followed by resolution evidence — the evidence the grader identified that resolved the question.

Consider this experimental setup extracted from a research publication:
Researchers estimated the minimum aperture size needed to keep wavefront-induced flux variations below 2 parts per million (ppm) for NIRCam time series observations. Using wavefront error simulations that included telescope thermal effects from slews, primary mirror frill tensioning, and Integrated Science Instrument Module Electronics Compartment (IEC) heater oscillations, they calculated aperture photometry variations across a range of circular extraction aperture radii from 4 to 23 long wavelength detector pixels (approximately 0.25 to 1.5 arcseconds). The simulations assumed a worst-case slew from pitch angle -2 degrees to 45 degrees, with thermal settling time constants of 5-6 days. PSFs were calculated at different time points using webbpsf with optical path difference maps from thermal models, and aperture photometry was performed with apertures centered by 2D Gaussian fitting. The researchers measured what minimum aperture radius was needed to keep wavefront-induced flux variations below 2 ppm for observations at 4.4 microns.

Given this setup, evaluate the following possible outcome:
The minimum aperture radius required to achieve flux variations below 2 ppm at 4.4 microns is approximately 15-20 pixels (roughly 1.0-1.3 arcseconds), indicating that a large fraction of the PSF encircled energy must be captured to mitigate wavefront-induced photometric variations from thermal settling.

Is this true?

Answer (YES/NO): NO